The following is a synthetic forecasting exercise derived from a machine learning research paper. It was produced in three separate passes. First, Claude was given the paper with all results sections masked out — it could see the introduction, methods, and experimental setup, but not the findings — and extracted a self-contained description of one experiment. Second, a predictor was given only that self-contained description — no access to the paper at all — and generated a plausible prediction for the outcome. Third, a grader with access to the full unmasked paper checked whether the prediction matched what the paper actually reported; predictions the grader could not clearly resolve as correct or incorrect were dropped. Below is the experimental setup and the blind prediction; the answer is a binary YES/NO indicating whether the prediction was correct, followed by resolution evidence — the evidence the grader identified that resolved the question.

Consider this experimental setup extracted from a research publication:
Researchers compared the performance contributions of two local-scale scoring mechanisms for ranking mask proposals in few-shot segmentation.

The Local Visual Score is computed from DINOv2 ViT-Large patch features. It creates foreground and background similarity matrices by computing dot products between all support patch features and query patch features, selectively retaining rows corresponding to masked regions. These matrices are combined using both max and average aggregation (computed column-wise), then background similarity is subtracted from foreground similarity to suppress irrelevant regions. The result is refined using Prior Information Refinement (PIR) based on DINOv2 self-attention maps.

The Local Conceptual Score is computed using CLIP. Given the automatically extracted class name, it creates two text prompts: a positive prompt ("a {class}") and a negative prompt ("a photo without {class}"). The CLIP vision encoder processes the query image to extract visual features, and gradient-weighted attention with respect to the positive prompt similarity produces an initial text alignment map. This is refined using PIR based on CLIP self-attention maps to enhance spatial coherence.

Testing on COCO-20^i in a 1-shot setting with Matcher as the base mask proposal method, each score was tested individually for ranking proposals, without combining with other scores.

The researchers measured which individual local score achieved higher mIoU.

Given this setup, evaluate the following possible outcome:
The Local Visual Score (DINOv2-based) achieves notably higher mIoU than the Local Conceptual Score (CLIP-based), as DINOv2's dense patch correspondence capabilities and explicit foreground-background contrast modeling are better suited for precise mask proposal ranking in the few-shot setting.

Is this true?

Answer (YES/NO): YES